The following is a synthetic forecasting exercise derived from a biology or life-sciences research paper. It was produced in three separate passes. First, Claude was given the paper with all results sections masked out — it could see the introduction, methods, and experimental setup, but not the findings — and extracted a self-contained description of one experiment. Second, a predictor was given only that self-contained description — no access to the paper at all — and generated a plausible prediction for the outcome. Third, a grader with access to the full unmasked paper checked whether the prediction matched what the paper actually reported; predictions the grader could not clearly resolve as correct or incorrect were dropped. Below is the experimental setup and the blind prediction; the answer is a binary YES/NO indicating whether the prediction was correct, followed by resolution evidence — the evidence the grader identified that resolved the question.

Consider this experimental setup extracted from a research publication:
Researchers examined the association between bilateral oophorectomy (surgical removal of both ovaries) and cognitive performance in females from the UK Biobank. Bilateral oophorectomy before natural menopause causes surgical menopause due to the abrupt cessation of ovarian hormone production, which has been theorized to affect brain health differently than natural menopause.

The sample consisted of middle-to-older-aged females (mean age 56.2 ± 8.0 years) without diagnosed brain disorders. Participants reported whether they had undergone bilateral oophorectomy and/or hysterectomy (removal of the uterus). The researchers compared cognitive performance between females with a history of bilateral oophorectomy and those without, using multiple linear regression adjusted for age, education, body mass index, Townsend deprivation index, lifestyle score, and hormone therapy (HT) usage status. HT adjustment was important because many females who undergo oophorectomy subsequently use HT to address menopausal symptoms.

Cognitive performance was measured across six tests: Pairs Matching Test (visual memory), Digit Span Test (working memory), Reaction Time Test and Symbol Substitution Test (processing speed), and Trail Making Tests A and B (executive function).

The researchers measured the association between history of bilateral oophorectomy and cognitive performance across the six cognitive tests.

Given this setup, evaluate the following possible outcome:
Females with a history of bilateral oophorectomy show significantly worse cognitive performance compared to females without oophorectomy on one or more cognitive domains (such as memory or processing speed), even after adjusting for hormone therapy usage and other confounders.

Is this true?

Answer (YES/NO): NO